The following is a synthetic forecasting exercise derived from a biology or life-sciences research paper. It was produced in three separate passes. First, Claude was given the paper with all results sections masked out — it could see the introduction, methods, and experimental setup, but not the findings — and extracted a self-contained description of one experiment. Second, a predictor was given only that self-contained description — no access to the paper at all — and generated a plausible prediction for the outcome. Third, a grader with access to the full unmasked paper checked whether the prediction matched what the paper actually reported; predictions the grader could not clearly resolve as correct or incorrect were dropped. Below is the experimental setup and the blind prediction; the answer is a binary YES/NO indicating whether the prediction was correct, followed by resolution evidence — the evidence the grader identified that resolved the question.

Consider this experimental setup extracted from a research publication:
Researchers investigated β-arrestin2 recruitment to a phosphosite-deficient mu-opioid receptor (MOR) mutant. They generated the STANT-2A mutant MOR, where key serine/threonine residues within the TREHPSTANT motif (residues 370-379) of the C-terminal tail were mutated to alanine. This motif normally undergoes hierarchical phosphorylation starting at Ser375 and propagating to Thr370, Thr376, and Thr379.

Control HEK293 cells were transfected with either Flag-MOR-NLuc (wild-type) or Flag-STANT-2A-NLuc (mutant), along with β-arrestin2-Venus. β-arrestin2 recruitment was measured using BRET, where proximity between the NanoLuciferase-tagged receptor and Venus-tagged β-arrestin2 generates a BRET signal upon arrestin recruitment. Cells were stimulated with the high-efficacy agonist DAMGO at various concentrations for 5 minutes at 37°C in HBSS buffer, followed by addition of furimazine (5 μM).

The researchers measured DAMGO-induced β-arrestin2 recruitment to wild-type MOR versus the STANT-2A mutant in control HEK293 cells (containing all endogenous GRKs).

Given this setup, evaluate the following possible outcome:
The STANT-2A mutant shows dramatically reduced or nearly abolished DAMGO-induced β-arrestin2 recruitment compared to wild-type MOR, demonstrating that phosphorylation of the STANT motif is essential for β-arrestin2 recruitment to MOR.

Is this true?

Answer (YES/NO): YES